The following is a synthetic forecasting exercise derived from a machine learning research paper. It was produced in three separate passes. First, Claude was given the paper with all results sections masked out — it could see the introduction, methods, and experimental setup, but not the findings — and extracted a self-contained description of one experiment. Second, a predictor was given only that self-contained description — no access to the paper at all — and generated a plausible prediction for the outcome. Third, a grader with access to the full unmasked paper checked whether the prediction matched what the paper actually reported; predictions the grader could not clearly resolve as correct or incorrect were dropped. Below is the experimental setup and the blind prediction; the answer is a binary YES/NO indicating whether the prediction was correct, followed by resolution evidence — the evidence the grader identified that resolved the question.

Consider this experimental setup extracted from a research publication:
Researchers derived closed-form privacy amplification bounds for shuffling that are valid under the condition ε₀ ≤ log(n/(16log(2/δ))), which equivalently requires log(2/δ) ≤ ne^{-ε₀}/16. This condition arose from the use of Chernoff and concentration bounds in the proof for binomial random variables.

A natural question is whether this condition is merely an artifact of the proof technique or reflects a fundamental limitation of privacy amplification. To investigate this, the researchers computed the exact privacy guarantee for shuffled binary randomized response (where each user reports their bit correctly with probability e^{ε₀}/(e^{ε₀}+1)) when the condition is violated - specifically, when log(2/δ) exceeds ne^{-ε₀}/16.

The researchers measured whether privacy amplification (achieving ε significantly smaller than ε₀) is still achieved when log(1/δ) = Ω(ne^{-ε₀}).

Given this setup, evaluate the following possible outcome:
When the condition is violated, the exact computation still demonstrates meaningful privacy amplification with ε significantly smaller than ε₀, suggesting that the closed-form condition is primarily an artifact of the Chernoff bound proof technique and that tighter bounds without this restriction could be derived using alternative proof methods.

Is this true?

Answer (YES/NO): NO